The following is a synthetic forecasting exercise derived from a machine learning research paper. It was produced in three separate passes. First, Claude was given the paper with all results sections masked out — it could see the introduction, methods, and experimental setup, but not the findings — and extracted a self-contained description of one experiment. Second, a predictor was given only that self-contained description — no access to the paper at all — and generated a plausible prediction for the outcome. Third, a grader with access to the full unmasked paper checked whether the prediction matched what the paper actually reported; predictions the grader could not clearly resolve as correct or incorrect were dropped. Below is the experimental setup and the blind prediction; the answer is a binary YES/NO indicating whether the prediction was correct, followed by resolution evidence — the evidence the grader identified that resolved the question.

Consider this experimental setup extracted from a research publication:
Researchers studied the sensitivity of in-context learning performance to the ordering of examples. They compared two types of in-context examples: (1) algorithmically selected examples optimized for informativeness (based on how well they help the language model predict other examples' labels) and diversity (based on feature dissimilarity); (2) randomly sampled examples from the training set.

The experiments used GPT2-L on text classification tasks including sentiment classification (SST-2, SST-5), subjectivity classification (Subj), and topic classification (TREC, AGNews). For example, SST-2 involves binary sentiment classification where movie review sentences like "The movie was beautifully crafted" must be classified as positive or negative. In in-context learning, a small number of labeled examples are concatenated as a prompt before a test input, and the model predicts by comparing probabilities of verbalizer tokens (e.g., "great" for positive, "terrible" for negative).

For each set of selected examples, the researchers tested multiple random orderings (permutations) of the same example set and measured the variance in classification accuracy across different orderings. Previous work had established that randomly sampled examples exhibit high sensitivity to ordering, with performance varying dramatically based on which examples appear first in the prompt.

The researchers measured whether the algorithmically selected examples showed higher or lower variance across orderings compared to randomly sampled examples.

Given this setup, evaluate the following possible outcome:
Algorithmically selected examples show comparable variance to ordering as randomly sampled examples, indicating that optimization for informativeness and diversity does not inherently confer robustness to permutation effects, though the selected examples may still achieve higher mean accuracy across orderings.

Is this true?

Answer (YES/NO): NO